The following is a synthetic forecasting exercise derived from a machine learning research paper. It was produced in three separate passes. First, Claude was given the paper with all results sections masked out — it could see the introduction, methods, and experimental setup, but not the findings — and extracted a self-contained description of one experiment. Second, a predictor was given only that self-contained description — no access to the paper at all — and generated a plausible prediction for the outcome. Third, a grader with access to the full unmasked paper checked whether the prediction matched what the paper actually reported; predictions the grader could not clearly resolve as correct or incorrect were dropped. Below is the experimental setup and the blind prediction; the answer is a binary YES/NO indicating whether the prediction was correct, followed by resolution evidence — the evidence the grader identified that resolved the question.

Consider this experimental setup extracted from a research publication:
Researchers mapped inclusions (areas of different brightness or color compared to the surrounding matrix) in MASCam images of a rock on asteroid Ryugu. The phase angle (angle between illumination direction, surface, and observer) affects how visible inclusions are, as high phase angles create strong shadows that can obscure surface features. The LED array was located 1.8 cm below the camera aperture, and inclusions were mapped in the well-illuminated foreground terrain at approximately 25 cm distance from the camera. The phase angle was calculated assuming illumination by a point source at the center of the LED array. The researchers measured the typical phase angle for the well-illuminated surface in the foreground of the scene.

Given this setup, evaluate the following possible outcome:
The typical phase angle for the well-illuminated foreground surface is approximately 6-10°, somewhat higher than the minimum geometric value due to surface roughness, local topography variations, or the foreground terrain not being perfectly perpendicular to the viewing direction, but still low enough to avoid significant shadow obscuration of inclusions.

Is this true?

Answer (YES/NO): NO